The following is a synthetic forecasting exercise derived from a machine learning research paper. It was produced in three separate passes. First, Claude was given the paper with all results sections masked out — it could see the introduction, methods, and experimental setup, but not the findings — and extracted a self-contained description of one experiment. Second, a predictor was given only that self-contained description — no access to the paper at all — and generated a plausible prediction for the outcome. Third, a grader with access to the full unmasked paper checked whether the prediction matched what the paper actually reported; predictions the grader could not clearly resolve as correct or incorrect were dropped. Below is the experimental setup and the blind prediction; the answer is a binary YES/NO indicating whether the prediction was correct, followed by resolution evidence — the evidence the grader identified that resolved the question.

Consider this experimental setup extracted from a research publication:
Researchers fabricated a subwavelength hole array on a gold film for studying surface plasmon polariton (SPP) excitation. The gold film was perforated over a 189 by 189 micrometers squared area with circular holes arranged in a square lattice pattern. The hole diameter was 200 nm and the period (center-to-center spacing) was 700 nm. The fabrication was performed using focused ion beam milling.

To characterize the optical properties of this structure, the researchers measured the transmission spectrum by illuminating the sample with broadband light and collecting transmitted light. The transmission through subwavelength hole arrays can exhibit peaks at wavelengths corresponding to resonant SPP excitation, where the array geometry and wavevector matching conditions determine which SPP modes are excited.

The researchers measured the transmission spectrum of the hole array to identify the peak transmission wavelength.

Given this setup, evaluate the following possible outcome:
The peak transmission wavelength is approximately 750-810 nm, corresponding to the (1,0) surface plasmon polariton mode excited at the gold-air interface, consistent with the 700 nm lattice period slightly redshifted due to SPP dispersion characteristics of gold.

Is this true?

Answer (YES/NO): NO